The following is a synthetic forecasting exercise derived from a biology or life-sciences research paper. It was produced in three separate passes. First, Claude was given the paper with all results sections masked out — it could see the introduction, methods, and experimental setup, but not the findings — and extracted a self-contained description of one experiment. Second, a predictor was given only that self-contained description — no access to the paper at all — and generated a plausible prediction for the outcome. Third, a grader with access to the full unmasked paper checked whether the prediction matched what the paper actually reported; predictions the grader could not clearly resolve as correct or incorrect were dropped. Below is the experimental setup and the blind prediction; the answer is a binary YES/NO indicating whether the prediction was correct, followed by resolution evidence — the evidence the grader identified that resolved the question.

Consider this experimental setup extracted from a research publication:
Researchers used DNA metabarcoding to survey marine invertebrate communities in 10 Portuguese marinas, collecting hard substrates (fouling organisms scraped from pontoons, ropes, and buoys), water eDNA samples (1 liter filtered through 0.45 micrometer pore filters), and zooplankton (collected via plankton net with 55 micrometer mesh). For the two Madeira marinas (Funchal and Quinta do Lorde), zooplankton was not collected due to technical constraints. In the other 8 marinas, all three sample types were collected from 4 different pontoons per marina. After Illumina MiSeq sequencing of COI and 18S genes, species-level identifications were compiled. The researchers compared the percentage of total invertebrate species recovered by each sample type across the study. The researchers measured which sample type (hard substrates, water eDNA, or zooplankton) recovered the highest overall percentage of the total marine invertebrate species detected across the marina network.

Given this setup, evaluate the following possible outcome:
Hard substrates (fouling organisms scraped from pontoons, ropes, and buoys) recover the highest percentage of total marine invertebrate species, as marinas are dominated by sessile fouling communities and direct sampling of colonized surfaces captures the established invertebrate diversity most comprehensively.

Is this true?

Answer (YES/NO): NO